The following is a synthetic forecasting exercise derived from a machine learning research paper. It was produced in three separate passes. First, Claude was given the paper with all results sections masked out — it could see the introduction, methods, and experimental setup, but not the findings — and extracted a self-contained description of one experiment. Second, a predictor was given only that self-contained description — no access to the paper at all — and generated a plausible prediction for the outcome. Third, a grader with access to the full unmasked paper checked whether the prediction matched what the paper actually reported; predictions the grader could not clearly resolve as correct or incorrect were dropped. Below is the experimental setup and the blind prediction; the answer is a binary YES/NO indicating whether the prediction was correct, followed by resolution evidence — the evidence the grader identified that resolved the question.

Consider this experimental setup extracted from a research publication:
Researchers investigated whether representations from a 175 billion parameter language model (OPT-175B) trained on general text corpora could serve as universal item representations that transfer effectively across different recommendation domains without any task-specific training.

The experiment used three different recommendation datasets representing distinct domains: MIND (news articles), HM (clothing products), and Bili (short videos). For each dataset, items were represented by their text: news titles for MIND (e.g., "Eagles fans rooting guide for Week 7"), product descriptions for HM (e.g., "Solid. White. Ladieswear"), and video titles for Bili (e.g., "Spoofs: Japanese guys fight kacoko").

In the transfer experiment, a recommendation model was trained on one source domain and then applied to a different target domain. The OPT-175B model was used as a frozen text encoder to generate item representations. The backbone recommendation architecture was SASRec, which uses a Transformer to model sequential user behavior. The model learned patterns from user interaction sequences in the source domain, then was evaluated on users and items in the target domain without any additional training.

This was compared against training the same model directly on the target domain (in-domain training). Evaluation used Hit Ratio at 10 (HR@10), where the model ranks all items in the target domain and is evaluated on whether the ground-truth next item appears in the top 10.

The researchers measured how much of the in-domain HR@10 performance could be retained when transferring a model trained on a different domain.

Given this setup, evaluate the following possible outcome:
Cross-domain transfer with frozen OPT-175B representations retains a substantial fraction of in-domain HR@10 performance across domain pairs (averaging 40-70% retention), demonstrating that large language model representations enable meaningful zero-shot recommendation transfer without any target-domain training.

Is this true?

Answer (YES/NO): NO